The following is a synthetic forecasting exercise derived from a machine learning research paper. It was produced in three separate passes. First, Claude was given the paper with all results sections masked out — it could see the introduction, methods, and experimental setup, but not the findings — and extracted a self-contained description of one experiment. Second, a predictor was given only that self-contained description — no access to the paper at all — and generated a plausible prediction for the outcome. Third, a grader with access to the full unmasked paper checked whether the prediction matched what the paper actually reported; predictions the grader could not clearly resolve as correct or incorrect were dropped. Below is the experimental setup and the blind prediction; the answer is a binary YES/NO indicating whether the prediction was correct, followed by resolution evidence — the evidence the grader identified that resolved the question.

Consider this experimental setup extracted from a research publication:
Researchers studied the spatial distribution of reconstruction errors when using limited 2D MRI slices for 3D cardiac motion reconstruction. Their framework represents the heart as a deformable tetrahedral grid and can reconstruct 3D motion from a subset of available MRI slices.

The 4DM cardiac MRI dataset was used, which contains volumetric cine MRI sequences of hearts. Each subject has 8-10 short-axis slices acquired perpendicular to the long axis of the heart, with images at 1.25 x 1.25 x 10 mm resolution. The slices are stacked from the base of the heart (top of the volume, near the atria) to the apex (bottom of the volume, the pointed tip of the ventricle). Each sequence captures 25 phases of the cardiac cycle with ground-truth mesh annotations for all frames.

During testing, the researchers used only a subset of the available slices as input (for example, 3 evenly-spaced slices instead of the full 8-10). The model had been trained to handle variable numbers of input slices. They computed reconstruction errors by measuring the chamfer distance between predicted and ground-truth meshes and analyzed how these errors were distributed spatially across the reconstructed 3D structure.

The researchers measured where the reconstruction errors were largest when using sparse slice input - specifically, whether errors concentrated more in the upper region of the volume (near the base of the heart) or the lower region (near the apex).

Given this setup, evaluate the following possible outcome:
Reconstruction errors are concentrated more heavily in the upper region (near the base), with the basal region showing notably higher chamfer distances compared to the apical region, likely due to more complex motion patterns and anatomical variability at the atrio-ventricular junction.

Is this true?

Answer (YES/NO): YES